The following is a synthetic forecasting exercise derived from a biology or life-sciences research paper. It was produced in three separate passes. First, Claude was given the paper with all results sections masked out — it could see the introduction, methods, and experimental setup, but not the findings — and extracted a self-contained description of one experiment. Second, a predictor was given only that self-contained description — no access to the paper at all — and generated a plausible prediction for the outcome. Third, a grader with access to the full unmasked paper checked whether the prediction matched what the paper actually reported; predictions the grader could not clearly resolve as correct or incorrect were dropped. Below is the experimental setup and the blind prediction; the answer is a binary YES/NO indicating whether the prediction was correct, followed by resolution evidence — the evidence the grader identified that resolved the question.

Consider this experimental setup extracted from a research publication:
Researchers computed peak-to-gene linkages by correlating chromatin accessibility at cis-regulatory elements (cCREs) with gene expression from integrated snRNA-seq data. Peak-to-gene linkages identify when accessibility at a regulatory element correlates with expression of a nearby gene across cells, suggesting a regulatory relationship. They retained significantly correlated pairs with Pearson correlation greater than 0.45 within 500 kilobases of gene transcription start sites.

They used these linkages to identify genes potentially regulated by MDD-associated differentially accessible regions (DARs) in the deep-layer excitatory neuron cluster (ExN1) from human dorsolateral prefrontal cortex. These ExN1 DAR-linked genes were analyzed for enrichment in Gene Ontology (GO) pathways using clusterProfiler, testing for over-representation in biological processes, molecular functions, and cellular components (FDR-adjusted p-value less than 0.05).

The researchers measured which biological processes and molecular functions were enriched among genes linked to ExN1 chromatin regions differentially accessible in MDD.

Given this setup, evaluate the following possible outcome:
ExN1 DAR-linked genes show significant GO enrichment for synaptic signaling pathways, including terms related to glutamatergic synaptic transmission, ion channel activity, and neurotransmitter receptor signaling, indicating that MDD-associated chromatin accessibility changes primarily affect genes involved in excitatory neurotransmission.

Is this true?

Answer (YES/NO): NO